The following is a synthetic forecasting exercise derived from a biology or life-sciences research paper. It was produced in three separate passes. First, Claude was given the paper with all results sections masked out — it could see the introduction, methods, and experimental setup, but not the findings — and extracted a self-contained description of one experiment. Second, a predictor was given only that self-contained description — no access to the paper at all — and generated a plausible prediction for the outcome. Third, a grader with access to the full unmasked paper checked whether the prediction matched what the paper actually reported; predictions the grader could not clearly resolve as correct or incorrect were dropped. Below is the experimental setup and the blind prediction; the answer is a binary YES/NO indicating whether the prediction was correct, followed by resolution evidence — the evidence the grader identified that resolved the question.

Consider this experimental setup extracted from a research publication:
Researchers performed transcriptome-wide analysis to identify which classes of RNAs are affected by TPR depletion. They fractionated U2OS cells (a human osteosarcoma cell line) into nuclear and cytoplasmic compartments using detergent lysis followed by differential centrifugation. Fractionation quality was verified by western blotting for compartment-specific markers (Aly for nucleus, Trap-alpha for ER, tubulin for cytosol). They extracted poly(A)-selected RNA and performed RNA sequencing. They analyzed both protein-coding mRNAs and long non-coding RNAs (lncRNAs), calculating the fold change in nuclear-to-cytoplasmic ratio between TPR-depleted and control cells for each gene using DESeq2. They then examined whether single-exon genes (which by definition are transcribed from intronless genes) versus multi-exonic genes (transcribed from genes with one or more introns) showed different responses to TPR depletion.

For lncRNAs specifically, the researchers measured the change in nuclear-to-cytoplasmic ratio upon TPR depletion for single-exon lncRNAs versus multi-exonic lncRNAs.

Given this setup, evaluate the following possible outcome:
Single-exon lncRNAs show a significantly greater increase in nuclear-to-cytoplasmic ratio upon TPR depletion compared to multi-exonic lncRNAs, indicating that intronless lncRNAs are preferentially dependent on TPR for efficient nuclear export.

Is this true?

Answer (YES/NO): NO